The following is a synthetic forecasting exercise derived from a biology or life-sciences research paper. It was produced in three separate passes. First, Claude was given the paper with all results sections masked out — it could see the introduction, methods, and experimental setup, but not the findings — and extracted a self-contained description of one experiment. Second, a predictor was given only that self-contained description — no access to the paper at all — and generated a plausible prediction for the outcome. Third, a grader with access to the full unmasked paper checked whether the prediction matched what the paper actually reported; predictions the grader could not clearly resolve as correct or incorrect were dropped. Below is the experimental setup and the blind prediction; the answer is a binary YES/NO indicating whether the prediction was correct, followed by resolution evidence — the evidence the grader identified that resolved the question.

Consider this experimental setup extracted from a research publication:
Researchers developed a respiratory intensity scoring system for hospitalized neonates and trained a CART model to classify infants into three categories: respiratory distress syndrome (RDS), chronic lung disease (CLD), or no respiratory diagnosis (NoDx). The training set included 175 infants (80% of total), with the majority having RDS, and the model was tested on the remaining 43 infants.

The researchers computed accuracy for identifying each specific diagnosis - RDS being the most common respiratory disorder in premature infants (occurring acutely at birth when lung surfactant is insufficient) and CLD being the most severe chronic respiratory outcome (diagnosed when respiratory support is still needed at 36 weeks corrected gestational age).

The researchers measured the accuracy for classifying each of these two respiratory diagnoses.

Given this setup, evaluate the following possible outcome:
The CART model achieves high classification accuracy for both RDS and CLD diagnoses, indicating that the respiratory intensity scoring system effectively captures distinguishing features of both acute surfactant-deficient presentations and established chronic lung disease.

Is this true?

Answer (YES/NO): NO